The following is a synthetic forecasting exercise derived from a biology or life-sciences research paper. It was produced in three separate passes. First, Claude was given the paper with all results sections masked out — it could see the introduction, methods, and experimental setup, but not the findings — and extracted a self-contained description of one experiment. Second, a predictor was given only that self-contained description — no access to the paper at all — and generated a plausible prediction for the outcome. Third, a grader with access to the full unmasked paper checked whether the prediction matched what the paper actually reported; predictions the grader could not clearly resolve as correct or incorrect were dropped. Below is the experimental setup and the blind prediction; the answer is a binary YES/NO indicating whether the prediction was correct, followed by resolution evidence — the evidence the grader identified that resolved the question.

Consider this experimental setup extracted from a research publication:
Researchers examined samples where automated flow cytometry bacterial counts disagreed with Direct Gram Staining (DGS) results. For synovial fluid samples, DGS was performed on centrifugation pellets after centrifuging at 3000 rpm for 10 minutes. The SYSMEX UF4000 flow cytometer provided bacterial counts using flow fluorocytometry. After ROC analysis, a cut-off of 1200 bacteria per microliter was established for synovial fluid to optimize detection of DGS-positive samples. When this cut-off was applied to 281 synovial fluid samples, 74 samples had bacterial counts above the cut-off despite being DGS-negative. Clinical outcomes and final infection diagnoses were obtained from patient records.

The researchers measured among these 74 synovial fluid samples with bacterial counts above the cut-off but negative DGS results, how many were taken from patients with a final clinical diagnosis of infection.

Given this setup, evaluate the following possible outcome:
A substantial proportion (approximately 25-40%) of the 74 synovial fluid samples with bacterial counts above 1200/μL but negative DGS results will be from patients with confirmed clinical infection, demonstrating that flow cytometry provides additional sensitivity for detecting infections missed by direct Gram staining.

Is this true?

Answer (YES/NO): NO